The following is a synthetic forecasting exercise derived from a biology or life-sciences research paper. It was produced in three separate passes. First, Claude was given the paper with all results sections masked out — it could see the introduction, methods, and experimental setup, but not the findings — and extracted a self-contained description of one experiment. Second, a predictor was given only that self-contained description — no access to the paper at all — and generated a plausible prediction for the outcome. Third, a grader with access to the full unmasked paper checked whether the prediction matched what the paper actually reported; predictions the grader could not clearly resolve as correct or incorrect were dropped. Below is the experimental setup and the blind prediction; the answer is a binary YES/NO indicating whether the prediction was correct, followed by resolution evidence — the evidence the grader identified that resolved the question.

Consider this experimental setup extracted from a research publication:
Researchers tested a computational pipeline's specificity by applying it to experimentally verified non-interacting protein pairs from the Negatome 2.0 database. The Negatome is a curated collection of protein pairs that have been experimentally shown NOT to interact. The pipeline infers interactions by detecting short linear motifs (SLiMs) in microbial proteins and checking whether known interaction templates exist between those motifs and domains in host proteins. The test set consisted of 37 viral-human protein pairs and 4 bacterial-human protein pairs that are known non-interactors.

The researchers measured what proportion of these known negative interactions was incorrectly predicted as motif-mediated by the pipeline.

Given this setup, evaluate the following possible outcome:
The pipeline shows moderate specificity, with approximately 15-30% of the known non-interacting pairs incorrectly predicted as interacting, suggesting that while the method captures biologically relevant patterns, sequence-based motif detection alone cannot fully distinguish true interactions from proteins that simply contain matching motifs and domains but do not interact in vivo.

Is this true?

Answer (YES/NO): NO